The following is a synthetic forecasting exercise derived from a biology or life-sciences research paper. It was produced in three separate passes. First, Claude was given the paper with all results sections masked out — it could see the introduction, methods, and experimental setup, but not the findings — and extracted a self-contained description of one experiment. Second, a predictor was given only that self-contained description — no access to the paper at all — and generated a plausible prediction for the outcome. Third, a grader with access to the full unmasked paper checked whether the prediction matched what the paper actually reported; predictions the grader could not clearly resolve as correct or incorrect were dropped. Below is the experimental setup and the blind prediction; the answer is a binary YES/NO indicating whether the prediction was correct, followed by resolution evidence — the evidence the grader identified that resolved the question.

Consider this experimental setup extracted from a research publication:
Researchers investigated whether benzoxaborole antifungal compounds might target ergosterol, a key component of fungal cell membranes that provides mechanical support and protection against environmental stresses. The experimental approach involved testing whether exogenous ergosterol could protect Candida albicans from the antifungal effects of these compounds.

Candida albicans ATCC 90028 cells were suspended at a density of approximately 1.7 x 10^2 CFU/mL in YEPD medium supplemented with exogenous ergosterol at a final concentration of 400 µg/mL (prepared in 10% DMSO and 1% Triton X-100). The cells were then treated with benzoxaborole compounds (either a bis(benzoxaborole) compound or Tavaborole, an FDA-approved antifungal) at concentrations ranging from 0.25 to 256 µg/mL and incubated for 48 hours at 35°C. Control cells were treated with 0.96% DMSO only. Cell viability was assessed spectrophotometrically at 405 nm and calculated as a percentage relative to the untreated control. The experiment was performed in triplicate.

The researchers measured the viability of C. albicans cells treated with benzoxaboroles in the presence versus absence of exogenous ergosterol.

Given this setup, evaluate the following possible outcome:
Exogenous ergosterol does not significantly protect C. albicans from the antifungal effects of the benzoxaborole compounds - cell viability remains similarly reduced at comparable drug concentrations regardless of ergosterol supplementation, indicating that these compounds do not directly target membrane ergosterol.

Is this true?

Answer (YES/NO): NO